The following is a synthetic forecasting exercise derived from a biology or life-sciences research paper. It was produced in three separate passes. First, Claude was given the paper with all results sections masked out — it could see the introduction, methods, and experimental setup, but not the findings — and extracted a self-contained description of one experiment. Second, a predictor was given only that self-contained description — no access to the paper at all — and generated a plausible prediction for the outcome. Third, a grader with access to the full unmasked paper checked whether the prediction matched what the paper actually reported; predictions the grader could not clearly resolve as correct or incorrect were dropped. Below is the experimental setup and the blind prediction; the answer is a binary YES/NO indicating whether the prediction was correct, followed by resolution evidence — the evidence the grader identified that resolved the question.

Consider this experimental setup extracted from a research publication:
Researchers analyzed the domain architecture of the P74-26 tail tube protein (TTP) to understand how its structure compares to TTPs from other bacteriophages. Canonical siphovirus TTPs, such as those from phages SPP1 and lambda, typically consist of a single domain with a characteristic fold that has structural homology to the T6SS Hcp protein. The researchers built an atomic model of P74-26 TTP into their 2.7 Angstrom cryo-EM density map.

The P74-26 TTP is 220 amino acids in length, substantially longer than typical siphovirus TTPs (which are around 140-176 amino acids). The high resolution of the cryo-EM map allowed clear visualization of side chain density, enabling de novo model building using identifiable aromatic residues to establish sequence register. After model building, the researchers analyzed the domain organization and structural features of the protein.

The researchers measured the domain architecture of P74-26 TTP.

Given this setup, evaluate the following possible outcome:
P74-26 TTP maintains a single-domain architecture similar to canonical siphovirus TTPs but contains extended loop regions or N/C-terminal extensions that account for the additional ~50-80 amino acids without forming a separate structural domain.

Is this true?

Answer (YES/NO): NO